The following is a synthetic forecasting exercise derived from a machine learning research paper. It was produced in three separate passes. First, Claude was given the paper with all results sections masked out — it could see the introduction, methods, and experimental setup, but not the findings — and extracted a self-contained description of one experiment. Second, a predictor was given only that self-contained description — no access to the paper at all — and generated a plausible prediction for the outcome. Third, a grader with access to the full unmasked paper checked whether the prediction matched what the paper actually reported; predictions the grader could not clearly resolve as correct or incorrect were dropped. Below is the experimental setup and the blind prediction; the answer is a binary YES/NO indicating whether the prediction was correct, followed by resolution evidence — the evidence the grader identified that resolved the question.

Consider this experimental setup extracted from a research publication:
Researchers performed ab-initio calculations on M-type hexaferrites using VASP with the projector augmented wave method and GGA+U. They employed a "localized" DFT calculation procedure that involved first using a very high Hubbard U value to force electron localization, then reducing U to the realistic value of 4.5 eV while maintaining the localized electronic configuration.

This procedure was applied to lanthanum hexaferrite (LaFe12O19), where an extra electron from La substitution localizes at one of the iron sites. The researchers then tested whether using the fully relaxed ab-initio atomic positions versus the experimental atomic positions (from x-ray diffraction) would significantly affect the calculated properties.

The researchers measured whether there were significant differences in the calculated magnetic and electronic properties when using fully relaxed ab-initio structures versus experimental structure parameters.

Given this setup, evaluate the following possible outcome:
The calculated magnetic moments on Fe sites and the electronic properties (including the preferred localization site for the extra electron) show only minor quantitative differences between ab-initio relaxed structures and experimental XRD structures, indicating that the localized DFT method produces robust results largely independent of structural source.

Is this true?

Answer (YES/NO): YES